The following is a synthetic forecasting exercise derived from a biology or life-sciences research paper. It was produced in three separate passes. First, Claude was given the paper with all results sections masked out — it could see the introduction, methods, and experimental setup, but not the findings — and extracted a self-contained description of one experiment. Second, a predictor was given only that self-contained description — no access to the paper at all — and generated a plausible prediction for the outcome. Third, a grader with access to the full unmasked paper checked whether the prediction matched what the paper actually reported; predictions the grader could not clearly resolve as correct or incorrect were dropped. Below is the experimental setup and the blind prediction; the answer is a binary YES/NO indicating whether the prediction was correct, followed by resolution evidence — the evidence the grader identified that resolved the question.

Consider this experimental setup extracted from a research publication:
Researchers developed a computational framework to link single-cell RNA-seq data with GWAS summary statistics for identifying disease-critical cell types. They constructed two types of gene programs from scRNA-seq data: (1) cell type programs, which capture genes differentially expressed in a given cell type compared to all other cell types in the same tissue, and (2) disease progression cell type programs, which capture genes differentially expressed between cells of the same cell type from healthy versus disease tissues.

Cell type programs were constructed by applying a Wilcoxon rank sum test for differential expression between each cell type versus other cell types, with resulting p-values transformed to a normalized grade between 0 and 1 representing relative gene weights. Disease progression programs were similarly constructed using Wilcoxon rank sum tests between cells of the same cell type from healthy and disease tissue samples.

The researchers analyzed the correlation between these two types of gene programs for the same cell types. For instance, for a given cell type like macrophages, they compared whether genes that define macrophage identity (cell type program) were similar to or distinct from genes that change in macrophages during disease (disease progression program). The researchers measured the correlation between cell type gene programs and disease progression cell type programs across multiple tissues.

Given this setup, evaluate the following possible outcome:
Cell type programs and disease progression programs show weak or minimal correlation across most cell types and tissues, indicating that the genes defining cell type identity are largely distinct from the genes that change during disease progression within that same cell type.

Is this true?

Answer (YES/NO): YES